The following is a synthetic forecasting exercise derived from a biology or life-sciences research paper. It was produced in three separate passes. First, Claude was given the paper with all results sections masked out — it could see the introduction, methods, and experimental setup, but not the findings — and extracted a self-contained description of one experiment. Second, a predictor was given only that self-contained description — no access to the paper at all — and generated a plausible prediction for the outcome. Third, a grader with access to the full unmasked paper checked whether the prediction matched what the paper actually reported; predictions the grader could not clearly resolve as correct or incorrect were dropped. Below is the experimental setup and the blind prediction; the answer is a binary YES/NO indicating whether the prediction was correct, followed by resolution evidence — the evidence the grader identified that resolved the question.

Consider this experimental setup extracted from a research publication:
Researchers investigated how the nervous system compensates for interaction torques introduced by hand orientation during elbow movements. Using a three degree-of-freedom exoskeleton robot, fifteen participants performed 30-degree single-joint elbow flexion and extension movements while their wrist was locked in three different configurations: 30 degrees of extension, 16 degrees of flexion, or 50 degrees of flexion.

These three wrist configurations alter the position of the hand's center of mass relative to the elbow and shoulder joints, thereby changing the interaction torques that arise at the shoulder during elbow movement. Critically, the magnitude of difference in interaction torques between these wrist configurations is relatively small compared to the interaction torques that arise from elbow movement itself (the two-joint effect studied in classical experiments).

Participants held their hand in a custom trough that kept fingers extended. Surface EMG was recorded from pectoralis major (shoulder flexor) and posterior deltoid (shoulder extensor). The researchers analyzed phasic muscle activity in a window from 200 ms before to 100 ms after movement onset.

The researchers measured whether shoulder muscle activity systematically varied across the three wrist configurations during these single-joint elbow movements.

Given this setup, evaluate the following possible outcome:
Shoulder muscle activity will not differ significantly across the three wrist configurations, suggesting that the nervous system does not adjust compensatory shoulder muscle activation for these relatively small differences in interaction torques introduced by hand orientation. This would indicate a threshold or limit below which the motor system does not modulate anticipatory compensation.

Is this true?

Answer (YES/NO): NO